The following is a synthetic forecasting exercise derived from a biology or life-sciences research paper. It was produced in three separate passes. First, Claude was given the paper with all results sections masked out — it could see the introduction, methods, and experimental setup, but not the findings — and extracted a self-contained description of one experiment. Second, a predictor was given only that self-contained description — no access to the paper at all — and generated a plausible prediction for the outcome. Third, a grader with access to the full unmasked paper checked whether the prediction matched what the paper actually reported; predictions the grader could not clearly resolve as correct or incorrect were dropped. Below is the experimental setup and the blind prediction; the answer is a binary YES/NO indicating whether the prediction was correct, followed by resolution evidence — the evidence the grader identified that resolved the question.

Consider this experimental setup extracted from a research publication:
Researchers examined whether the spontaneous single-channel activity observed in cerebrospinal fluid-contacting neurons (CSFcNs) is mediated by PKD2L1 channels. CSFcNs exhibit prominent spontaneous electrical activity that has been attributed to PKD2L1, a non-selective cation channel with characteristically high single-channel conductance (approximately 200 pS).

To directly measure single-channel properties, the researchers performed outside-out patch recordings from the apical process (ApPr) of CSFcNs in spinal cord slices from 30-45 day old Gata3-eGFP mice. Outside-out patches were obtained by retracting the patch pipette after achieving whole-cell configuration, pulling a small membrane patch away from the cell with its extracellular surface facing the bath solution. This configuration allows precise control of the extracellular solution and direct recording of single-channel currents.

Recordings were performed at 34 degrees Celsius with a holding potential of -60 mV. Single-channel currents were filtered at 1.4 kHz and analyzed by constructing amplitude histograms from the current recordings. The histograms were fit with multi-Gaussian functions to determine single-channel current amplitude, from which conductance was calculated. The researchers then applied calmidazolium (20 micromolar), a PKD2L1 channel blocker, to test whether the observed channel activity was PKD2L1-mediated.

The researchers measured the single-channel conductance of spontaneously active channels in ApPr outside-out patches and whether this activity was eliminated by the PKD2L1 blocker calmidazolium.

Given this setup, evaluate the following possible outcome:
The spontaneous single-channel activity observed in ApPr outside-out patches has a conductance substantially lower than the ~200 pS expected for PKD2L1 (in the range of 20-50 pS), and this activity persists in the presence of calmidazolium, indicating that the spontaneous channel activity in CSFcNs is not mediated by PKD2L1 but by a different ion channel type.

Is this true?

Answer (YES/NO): NO